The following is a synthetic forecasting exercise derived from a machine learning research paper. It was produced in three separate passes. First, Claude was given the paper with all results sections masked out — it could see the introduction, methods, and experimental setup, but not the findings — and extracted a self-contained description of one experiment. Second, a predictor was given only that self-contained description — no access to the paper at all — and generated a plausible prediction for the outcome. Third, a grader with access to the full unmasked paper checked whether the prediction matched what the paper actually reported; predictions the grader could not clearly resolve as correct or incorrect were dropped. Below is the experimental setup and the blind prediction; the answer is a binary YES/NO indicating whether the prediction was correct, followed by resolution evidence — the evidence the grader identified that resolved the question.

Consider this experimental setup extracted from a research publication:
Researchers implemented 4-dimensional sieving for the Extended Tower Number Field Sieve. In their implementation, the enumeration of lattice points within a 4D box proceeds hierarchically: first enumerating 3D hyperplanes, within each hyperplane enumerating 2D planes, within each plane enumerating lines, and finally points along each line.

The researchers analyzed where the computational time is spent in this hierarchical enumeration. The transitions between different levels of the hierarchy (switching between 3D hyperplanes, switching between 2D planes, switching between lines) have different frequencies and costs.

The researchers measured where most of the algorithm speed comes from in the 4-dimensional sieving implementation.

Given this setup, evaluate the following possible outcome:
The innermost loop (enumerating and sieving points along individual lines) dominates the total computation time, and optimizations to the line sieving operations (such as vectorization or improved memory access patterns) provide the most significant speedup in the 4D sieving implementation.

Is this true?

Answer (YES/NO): NO